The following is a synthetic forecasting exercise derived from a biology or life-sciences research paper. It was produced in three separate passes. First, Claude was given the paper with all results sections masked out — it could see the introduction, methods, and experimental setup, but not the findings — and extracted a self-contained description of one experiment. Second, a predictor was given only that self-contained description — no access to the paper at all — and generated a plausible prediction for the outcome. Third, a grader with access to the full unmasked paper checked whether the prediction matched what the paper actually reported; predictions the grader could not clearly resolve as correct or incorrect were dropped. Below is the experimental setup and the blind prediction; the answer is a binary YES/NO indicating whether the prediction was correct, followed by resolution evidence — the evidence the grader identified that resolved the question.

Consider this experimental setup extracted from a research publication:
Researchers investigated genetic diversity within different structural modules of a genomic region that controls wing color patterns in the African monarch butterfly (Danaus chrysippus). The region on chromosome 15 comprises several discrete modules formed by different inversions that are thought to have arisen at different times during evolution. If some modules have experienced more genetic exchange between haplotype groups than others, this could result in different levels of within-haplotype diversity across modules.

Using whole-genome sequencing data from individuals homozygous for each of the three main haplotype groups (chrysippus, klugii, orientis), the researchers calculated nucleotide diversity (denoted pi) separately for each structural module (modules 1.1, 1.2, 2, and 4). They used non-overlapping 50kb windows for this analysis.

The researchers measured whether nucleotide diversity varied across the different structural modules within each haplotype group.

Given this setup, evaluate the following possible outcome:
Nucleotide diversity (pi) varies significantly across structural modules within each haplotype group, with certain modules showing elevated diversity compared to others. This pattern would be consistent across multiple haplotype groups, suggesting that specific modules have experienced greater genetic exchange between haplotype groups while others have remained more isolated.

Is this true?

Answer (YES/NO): NO